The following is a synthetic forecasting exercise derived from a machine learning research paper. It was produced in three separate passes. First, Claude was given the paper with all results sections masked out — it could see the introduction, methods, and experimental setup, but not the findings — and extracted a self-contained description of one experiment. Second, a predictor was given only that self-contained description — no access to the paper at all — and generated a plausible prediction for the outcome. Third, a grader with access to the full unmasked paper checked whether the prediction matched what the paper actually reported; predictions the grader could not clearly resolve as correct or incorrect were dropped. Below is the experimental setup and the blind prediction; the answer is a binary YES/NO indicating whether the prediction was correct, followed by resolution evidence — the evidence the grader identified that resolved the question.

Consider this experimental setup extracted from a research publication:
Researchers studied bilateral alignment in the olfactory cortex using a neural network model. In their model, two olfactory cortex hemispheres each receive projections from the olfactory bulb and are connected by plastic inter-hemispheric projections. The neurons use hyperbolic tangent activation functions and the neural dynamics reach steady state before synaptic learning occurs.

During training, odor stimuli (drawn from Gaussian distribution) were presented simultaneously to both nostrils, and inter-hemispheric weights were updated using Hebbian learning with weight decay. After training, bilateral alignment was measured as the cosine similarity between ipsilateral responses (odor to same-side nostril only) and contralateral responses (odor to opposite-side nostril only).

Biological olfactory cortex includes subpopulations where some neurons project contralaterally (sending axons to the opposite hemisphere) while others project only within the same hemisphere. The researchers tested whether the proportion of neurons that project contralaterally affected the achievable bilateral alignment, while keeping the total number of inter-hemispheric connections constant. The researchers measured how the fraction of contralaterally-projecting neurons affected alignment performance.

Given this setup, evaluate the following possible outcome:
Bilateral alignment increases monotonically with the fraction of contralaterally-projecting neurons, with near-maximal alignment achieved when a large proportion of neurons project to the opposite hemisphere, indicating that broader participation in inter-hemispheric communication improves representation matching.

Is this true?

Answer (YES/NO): NO